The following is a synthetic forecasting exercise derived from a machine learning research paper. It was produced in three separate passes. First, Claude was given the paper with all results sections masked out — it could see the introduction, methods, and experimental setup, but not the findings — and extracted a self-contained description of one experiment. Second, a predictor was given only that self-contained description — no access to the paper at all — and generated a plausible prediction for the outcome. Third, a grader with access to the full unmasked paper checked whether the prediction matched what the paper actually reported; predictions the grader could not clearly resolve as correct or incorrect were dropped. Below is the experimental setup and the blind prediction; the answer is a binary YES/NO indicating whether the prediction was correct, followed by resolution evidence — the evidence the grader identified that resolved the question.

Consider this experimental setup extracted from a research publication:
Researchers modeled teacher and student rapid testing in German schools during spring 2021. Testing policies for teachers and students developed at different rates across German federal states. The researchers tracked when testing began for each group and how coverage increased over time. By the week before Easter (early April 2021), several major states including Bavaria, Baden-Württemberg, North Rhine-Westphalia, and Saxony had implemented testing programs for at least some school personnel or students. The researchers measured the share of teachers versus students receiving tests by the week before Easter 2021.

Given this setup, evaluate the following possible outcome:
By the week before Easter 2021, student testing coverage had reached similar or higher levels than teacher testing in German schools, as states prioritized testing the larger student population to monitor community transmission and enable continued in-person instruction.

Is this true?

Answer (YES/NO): NO